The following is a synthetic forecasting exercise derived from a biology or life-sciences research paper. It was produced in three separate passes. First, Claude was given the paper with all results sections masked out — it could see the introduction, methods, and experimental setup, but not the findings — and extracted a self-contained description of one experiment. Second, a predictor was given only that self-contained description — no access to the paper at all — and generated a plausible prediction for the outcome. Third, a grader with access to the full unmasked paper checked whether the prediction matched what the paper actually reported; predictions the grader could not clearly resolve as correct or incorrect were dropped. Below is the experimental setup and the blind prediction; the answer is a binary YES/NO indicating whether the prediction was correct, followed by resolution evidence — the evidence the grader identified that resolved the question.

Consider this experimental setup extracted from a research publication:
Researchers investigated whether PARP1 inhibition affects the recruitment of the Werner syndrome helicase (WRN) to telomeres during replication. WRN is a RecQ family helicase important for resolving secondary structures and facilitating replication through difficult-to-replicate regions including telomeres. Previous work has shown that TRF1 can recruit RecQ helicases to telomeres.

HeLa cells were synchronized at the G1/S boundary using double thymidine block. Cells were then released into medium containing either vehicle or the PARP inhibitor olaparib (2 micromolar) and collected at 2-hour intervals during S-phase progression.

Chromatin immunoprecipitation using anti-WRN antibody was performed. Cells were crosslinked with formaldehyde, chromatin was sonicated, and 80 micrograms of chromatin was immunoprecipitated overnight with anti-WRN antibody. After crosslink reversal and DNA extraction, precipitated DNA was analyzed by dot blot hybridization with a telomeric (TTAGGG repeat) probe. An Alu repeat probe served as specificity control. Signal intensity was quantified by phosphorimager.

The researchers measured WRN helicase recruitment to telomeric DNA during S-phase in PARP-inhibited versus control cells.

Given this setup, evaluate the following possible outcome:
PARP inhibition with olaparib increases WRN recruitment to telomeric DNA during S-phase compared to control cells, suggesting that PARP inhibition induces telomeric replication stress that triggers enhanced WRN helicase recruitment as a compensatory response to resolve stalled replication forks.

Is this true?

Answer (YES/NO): NO